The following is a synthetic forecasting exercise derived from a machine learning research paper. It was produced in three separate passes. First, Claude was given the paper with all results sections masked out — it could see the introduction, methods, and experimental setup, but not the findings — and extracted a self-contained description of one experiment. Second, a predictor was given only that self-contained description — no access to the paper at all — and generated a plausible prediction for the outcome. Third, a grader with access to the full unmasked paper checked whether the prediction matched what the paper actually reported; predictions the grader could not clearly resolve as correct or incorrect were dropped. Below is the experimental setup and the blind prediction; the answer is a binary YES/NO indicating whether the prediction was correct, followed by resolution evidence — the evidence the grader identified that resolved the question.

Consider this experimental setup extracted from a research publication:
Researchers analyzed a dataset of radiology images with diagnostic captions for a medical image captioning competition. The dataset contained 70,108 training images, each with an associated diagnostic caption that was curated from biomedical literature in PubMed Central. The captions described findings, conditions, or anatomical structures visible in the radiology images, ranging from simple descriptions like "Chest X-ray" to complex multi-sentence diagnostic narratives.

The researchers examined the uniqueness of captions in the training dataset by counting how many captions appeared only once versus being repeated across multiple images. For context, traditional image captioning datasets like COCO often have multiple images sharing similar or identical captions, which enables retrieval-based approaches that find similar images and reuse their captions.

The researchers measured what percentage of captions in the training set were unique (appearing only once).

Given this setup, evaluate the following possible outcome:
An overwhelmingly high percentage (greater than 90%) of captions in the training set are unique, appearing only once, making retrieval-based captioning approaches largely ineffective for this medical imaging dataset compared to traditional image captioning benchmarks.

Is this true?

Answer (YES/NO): YES